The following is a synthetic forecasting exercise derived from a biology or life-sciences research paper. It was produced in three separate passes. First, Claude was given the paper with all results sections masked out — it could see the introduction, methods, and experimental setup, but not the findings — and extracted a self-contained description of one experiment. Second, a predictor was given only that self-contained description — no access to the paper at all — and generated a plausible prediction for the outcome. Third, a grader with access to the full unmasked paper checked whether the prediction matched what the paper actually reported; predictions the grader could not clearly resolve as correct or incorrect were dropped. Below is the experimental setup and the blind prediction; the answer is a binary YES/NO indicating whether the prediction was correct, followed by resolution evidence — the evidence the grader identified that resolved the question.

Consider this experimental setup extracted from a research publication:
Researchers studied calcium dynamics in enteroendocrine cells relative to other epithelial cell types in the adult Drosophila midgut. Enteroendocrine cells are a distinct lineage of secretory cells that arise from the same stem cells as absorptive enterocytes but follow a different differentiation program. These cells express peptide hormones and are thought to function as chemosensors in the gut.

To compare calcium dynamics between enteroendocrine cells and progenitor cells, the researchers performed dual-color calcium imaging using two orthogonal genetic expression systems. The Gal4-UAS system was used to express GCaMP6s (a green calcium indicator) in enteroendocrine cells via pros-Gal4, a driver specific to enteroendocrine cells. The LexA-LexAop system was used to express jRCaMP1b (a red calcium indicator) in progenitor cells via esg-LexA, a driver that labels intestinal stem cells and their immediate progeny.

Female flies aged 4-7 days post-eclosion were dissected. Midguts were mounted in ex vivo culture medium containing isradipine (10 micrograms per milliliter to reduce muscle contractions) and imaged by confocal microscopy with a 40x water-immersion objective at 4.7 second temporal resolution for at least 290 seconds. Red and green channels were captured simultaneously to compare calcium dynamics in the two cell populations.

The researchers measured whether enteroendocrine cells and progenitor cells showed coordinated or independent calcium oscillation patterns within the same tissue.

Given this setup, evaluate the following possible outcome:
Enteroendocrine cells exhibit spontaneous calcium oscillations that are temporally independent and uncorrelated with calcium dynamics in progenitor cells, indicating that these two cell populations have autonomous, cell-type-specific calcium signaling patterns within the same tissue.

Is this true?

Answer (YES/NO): YES